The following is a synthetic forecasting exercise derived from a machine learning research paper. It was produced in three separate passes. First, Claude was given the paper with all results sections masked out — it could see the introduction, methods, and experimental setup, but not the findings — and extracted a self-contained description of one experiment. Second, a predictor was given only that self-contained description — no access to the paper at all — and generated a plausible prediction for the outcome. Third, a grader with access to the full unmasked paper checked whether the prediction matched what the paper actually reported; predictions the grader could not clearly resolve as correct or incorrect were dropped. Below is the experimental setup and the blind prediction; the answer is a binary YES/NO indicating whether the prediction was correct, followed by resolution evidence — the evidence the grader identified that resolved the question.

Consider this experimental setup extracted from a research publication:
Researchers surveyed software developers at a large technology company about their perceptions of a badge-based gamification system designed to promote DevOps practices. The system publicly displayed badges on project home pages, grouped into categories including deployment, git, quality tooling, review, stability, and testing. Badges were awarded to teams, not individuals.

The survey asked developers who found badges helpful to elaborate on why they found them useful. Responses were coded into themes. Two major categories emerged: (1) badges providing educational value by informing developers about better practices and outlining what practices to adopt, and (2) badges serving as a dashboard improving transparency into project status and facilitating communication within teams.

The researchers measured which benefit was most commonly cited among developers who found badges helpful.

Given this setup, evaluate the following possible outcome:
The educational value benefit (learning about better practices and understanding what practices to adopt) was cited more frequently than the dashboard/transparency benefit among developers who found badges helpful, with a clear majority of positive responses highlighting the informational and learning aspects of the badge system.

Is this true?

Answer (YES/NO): NO